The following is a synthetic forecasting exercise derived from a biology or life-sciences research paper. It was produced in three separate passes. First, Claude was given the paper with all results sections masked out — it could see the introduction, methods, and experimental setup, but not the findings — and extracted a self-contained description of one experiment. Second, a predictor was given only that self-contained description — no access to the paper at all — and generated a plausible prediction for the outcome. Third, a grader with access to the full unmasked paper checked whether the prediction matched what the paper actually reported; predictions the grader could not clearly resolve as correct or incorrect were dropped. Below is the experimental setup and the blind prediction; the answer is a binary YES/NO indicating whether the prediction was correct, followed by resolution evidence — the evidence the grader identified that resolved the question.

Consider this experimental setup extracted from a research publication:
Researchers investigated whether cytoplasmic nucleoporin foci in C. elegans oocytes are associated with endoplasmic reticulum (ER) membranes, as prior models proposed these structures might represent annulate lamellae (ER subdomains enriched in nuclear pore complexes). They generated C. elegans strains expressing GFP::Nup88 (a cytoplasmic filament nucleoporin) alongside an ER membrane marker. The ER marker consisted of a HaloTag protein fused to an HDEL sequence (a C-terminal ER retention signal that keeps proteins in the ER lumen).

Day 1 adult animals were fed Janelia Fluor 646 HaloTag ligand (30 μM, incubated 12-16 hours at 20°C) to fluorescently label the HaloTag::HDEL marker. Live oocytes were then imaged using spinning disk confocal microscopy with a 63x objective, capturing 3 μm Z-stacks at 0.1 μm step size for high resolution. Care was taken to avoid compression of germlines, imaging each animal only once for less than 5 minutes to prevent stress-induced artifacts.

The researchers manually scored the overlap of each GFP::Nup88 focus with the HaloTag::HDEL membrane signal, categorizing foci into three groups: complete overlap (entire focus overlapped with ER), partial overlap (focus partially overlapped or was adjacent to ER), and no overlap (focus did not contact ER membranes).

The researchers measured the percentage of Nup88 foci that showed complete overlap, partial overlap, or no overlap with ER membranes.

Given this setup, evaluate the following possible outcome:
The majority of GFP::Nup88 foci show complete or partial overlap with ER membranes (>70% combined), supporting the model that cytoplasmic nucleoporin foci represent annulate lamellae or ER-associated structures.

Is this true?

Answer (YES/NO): NO